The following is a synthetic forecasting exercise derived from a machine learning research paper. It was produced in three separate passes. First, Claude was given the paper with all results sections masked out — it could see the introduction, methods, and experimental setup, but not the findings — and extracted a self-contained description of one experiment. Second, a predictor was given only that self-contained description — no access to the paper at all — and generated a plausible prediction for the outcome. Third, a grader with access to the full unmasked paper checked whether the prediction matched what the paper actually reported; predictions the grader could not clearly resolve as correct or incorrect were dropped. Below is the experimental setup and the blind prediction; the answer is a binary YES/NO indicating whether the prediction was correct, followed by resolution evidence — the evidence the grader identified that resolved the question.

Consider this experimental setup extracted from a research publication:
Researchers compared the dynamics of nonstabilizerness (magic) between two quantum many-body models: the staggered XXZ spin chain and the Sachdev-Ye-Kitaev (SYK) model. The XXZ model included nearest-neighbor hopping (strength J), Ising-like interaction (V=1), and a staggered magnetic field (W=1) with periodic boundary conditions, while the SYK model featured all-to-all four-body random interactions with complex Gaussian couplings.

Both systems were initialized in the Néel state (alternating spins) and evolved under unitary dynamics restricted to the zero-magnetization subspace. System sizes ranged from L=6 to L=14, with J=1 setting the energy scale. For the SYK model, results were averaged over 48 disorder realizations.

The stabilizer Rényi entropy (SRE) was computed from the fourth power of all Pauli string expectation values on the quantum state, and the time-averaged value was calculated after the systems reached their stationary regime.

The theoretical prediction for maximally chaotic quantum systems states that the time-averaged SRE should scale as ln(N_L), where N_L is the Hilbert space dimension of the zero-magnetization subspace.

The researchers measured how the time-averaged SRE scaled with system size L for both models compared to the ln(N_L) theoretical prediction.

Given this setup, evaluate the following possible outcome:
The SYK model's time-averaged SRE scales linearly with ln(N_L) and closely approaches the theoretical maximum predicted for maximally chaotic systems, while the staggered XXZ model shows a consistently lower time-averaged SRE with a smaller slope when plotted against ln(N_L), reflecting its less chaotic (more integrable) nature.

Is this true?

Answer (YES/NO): YES